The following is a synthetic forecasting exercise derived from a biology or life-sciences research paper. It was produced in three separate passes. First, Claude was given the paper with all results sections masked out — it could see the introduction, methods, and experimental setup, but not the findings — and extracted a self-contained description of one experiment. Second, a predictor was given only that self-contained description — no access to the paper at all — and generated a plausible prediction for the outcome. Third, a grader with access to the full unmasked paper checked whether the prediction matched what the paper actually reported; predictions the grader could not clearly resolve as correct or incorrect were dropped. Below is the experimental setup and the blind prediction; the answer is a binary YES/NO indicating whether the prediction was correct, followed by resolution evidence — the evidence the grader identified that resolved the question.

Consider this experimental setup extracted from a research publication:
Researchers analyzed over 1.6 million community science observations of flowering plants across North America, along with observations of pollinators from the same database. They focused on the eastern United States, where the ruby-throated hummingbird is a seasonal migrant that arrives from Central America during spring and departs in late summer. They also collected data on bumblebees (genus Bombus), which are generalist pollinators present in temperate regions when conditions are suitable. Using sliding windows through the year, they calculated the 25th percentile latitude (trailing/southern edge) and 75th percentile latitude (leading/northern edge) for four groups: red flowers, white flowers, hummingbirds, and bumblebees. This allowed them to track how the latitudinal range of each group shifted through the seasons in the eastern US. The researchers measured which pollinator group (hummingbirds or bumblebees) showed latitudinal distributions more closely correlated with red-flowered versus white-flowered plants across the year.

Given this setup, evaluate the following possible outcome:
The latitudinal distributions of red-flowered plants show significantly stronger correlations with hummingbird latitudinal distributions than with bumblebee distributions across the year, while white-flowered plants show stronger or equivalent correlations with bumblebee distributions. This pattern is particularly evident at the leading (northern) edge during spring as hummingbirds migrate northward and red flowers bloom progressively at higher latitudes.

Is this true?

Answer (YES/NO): YES